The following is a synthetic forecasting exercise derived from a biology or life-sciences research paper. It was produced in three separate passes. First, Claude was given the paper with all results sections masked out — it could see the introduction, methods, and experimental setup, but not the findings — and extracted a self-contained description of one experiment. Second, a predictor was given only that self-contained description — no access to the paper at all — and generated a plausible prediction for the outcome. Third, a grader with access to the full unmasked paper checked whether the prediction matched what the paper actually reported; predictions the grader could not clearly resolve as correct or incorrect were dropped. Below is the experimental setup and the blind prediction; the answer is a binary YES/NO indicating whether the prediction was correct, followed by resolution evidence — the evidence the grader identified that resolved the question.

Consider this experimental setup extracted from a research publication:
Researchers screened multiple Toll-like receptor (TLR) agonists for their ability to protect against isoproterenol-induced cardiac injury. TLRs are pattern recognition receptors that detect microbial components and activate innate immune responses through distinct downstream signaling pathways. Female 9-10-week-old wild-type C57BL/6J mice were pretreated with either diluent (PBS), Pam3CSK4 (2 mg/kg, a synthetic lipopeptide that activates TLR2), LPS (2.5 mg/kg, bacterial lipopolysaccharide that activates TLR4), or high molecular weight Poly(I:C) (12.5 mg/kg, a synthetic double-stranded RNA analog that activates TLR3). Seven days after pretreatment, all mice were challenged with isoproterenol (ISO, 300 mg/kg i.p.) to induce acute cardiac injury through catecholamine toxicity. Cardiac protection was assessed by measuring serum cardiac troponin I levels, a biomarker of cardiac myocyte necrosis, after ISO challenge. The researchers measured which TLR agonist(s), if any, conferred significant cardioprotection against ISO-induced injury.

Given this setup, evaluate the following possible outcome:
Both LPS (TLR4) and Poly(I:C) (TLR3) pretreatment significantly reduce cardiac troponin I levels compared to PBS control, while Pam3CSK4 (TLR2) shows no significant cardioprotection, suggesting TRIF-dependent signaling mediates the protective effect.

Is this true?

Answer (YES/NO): NO